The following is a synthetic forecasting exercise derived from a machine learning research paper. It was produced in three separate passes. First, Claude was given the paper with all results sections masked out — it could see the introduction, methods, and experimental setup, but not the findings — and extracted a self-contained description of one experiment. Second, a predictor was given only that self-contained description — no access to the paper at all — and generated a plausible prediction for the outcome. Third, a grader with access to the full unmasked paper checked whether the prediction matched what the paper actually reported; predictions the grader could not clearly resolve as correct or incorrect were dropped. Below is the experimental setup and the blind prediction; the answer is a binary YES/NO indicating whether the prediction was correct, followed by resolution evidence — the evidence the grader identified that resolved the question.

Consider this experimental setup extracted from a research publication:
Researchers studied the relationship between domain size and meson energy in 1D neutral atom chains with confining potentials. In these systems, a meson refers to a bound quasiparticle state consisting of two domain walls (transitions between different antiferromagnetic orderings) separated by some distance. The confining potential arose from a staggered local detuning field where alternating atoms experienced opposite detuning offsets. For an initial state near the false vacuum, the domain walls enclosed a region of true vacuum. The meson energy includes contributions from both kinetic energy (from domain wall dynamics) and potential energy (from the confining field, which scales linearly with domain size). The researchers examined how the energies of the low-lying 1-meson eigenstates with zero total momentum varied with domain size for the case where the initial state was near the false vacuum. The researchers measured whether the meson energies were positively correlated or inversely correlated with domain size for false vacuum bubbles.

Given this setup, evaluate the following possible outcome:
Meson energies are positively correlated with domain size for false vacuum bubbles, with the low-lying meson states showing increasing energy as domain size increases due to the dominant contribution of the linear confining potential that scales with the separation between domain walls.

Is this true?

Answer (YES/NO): NO